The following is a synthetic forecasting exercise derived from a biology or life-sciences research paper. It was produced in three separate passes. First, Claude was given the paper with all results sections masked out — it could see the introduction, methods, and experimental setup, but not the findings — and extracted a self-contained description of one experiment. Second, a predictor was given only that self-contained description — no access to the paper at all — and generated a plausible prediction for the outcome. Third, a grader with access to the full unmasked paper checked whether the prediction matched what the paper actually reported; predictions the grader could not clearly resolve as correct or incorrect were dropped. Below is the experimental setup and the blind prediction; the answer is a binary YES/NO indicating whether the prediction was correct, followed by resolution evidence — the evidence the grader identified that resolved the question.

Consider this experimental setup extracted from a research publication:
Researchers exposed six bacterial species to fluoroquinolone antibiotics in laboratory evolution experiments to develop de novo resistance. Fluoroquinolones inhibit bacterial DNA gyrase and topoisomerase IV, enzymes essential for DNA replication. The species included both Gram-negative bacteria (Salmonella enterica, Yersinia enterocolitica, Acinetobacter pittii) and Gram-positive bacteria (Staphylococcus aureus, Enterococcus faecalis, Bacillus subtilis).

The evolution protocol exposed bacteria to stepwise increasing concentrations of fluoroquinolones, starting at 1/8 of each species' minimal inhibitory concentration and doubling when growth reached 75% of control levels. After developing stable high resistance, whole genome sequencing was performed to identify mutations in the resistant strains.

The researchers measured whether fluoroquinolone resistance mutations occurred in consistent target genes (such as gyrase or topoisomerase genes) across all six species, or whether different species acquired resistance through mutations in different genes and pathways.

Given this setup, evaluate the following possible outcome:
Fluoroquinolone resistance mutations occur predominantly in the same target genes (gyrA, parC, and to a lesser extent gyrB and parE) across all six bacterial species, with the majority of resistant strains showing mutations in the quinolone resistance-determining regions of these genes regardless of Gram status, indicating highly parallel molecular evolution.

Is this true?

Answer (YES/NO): YES